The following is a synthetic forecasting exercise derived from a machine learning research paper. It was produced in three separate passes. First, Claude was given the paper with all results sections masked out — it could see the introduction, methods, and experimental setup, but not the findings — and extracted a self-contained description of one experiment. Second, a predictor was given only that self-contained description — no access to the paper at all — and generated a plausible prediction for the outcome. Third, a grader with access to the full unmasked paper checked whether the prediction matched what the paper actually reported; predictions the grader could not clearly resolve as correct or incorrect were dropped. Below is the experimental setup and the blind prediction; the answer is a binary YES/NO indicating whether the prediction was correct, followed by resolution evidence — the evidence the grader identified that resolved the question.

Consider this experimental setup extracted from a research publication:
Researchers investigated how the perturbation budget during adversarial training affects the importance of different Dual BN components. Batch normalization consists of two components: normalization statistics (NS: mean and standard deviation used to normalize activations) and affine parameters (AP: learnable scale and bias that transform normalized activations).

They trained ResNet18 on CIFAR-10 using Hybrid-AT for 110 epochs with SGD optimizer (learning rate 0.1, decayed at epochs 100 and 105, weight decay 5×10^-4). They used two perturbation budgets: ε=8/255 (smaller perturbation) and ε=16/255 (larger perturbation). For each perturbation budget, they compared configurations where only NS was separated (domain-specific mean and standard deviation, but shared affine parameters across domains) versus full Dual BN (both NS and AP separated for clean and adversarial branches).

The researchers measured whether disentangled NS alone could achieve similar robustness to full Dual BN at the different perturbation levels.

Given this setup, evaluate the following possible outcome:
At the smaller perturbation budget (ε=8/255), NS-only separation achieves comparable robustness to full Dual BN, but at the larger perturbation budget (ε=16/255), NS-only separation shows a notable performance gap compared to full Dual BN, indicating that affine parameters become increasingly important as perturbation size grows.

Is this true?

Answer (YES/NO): YES